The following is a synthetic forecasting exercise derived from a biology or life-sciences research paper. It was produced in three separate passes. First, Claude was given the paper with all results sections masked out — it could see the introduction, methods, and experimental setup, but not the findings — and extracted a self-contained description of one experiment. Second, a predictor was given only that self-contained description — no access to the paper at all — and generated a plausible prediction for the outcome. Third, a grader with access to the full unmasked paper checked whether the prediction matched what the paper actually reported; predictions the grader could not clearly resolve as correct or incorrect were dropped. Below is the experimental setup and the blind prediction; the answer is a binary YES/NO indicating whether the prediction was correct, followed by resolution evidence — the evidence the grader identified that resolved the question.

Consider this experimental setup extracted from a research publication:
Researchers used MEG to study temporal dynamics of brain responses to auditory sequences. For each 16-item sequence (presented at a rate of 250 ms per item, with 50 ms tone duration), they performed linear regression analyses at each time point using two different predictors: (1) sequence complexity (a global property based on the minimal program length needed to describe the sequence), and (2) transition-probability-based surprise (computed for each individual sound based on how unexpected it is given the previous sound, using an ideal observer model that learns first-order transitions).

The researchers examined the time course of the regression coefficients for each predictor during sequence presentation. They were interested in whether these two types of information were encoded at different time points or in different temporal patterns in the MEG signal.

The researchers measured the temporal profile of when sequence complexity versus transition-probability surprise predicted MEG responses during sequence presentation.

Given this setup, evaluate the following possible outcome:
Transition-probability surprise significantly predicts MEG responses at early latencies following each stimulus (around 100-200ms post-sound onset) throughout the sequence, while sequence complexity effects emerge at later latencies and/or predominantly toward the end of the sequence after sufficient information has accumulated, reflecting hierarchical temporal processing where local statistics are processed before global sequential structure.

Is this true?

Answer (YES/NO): YES